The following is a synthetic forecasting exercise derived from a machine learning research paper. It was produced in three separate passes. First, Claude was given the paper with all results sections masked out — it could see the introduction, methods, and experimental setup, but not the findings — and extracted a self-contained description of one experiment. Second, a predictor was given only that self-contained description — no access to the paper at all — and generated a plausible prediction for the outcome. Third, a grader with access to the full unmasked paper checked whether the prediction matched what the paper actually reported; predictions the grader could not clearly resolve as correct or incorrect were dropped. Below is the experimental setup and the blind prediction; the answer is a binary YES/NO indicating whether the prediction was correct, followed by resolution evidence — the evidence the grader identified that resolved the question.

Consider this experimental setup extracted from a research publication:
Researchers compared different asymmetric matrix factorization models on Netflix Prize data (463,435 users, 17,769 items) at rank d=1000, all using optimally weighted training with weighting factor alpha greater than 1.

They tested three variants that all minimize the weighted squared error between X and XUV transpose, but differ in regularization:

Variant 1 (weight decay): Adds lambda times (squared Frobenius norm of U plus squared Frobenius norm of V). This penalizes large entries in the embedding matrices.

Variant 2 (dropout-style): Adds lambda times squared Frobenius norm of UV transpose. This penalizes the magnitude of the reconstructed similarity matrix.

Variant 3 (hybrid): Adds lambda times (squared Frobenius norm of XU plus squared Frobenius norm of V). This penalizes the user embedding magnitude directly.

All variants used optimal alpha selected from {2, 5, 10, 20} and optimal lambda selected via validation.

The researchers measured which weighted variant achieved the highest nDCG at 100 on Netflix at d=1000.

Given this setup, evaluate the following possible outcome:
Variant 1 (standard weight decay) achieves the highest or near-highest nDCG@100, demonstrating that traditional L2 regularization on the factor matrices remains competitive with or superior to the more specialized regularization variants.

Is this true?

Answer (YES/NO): NO